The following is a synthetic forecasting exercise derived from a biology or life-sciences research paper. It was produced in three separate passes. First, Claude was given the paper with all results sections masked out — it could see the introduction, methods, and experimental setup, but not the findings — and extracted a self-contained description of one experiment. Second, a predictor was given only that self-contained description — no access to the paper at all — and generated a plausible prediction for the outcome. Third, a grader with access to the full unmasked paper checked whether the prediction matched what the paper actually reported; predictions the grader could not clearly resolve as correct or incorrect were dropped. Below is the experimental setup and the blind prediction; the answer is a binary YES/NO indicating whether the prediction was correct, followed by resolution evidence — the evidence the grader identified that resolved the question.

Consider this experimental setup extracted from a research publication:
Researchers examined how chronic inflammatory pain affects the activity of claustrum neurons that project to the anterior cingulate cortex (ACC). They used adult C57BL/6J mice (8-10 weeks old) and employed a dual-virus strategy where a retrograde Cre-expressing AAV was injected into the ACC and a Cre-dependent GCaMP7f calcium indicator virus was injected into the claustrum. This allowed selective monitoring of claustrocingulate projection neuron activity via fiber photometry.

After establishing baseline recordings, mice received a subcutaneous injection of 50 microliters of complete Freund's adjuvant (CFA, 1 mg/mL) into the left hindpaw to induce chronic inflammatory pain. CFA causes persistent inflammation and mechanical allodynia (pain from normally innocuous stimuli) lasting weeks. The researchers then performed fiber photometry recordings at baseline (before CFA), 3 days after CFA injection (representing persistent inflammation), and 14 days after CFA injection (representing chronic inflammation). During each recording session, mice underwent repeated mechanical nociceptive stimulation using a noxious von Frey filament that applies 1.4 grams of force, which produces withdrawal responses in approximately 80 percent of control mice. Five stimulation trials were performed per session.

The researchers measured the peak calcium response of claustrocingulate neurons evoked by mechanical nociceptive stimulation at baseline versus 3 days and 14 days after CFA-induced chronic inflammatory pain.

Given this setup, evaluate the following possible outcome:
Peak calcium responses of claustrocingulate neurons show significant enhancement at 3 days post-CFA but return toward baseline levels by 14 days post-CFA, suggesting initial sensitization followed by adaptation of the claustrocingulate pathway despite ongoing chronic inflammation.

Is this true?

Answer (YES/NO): NO